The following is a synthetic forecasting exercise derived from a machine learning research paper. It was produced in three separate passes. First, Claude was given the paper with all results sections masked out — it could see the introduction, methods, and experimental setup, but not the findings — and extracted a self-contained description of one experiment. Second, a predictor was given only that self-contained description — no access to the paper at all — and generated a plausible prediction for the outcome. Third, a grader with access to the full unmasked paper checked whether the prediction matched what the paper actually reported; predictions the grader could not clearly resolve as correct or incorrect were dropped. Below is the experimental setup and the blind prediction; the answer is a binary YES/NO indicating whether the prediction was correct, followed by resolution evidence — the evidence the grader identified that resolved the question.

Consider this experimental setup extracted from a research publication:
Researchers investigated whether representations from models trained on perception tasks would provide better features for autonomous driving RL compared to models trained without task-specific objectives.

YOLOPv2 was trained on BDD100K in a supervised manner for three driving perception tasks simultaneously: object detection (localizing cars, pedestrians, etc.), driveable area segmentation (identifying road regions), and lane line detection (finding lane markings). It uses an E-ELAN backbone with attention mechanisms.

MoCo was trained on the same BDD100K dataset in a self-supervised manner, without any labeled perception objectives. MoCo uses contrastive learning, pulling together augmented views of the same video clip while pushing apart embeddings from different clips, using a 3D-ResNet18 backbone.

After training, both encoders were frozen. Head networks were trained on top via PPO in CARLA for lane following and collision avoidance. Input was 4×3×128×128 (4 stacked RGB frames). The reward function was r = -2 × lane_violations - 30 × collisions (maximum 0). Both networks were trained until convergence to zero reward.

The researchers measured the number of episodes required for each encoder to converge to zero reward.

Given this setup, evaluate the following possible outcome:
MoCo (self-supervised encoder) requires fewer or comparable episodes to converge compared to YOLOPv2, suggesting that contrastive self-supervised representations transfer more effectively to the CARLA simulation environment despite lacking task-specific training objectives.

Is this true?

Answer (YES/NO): NO